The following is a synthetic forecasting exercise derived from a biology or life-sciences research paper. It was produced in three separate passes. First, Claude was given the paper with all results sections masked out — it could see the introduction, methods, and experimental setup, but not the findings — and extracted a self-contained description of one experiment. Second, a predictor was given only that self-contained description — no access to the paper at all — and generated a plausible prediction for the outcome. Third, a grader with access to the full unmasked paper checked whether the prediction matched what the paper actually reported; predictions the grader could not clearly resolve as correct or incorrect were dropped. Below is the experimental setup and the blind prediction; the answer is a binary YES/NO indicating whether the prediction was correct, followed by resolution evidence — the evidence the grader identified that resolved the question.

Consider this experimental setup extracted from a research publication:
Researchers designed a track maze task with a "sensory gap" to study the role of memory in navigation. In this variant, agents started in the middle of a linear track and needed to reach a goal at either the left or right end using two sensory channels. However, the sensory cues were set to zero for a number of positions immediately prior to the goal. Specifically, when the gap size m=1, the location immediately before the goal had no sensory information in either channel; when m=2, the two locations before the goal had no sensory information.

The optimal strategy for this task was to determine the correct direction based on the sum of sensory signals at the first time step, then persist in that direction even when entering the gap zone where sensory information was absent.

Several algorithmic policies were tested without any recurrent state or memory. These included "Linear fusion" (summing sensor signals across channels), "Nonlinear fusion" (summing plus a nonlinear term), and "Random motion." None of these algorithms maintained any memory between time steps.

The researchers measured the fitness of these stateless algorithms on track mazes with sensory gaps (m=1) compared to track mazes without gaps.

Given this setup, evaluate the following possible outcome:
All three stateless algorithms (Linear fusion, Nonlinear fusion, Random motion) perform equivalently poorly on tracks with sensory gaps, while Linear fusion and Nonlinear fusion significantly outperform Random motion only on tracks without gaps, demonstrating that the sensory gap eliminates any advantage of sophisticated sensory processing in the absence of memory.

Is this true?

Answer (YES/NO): YES